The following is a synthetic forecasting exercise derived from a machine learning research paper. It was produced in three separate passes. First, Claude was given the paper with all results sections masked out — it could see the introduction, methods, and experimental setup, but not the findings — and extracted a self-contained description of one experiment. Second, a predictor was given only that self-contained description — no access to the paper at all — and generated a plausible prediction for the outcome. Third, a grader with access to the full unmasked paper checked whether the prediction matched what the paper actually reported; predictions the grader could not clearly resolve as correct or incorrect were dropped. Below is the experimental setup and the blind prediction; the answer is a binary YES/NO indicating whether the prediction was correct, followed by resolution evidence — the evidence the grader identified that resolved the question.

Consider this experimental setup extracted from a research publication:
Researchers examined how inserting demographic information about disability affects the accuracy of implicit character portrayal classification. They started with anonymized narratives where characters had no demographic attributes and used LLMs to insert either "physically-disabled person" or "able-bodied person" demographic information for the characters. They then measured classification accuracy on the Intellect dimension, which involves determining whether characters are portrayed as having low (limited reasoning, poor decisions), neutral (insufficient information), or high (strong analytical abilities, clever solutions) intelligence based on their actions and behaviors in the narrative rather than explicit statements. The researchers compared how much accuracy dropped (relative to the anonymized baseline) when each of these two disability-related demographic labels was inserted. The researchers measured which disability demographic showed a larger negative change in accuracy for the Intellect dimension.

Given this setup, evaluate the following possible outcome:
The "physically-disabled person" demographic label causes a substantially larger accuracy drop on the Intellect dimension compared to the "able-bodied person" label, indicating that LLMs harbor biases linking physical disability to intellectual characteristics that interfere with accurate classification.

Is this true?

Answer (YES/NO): NO